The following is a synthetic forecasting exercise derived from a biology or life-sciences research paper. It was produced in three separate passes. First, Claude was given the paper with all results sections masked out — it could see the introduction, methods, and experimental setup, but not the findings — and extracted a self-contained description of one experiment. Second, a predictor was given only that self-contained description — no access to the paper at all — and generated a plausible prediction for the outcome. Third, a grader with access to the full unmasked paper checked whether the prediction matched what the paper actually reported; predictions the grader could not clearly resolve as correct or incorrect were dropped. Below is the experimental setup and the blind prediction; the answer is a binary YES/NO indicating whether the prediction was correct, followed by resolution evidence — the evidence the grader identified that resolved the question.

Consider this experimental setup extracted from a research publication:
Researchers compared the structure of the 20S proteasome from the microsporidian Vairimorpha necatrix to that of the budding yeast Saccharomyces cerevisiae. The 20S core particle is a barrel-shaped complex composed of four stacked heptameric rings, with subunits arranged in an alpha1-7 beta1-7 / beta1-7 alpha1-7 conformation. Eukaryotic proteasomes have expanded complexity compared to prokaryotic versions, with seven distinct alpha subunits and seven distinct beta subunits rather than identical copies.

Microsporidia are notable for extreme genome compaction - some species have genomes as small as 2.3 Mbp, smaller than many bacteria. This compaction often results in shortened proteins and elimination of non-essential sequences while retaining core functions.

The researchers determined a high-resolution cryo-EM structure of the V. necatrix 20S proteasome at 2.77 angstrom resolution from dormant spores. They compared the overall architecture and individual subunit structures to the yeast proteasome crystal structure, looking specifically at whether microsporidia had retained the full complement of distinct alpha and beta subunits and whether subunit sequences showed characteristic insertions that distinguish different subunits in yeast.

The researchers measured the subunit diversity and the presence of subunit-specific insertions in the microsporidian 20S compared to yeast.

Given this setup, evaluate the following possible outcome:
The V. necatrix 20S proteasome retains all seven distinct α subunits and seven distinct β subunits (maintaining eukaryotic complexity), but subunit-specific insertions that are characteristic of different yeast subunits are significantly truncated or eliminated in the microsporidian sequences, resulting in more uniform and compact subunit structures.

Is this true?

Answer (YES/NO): YES